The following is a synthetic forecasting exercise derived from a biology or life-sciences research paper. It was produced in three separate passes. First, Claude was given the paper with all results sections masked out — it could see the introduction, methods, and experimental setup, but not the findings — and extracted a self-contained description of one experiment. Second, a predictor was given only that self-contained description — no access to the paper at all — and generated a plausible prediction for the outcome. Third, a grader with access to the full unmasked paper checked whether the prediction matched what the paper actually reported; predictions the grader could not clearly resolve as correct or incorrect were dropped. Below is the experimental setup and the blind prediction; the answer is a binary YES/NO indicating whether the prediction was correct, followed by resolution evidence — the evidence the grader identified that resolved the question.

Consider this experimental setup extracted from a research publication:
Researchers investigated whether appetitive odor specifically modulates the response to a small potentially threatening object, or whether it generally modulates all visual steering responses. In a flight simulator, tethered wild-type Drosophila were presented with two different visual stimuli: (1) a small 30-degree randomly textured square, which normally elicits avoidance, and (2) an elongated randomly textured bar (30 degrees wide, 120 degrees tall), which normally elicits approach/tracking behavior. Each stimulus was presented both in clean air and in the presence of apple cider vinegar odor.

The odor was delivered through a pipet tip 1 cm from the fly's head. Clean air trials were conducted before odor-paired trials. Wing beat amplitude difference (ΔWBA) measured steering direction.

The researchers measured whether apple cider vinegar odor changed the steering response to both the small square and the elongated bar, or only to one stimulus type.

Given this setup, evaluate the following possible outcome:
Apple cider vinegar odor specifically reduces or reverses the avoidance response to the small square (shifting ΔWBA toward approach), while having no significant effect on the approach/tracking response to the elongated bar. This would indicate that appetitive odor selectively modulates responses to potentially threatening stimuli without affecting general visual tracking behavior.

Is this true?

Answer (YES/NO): NO